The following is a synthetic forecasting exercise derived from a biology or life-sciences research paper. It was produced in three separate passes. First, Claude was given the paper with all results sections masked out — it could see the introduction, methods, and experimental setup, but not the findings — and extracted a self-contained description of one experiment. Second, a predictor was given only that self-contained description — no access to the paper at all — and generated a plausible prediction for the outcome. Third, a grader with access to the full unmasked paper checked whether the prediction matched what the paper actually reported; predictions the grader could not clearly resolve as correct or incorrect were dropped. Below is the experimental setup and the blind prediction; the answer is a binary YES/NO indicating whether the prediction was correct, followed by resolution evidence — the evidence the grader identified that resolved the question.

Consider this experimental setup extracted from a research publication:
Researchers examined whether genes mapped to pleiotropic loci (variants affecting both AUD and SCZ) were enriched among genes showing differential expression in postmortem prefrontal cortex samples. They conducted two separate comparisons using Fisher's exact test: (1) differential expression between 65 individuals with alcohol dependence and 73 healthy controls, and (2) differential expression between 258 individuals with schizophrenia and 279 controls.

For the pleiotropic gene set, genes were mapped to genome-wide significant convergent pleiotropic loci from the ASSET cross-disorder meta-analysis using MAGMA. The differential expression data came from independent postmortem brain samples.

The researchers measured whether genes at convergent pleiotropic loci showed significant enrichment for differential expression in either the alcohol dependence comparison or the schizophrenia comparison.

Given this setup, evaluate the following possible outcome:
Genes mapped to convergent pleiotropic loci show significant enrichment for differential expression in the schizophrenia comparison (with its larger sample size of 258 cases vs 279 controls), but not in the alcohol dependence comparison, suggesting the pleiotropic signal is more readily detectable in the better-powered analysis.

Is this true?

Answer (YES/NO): NO